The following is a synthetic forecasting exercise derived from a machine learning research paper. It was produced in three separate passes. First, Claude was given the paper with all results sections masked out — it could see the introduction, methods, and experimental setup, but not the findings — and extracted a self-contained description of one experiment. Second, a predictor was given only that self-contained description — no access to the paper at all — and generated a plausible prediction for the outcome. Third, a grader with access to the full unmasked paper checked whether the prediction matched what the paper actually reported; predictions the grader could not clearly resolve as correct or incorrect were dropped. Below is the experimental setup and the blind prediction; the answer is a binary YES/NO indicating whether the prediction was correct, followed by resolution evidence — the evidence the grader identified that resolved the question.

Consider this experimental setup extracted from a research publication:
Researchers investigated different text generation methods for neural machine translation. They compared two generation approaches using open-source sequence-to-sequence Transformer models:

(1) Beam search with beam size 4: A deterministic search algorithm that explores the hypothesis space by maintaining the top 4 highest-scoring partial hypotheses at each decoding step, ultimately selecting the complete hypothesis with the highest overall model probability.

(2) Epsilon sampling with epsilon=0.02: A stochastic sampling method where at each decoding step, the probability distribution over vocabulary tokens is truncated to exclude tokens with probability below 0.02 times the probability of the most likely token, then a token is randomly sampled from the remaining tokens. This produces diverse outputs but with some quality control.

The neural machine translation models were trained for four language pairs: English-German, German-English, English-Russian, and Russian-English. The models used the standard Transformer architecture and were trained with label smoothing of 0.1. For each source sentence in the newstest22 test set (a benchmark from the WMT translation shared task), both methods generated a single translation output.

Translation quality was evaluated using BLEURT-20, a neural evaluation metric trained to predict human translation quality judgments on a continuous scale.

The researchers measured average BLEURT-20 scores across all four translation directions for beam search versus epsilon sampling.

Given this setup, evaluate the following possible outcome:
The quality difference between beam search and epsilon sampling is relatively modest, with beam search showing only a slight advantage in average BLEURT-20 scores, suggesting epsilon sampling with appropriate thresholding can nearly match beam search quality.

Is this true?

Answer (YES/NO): NO